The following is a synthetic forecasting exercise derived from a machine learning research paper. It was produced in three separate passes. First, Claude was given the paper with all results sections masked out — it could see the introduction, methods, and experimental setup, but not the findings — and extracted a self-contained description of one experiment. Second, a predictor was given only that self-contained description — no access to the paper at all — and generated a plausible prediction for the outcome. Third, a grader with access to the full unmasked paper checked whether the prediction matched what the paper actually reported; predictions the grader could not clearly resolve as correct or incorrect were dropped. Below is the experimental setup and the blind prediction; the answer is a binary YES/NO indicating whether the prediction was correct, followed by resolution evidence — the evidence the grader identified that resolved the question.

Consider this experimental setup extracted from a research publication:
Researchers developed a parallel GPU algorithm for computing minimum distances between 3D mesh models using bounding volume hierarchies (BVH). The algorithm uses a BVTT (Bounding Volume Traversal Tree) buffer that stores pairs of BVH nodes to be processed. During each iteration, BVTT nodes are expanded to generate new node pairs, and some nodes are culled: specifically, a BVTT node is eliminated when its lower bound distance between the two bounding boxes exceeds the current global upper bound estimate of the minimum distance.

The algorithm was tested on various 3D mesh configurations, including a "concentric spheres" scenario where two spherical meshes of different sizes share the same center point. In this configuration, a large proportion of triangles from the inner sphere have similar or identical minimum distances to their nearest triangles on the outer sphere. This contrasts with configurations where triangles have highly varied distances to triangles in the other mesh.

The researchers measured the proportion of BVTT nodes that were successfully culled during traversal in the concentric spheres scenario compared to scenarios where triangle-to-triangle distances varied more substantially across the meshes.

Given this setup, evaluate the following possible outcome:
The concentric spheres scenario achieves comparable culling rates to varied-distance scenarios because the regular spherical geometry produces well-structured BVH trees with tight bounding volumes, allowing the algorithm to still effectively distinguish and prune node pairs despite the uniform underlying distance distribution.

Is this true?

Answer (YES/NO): NO